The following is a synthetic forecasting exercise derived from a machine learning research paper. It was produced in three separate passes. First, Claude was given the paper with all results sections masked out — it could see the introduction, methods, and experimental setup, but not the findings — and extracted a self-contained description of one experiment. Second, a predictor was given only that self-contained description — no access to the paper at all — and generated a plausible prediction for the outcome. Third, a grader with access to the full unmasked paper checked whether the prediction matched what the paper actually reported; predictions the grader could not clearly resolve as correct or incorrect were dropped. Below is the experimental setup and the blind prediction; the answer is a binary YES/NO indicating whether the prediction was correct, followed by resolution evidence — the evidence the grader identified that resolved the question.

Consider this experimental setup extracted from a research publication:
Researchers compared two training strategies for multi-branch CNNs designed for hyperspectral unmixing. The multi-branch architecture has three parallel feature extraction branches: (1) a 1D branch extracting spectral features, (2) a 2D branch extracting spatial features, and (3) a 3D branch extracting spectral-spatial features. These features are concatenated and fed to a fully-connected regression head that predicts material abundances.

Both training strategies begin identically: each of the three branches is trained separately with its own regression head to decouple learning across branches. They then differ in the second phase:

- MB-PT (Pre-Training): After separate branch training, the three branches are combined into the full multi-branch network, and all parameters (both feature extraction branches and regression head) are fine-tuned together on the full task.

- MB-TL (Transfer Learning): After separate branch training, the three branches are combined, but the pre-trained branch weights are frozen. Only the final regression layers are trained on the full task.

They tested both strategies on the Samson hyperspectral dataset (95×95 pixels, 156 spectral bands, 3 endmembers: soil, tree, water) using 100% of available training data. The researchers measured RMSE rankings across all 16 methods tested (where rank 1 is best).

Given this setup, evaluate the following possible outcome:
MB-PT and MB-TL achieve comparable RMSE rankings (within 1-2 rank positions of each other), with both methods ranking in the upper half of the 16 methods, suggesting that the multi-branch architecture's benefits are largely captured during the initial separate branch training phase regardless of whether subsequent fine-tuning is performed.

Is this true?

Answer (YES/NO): NO